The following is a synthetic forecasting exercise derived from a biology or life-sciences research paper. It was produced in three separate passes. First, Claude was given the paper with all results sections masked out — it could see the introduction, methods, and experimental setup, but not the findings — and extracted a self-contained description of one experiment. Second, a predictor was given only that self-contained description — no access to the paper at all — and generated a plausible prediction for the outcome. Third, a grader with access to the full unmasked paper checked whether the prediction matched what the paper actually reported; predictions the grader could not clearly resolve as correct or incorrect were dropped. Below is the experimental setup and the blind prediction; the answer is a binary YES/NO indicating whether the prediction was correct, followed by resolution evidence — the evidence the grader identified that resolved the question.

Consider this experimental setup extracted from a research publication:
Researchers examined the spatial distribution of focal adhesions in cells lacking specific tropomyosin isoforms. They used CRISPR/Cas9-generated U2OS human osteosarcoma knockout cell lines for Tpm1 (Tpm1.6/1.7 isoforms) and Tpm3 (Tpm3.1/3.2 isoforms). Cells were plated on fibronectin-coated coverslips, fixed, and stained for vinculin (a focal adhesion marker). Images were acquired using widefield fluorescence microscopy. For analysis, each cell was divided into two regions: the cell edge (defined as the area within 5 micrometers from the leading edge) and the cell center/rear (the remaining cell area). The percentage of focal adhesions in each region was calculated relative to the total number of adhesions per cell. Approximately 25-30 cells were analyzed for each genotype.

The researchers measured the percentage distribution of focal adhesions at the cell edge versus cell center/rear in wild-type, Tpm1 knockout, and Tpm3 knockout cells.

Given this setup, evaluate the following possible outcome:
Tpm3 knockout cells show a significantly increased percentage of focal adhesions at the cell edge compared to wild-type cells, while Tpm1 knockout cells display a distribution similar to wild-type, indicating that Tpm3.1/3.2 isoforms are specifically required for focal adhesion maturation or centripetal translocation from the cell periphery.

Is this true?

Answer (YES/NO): NO